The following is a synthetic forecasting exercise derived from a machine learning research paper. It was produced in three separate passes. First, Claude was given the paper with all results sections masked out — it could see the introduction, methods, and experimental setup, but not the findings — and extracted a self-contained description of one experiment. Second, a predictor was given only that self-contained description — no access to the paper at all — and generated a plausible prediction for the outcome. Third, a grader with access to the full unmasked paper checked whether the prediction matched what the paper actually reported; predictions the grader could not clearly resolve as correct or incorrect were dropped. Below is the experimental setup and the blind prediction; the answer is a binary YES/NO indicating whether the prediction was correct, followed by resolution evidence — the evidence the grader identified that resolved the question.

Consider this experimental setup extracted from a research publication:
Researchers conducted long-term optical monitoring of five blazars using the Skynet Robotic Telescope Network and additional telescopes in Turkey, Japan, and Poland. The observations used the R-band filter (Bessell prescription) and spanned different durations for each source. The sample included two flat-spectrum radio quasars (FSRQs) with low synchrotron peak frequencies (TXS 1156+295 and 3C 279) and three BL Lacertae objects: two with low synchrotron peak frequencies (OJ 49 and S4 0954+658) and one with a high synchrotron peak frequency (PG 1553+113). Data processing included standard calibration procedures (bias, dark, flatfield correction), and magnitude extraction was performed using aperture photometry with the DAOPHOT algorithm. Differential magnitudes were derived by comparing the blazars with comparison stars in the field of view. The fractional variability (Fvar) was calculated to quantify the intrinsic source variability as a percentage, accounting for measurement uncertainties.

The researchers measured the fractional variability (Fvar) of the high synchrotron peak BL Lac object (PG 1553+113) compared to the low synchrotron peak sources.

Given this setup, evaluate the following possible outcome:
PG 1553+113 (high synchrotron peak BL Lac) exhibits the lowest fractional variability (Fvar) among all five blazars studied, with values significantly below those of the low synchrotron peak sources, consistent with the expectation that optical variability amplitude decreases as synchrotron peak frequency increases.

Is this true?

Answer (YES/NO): YES